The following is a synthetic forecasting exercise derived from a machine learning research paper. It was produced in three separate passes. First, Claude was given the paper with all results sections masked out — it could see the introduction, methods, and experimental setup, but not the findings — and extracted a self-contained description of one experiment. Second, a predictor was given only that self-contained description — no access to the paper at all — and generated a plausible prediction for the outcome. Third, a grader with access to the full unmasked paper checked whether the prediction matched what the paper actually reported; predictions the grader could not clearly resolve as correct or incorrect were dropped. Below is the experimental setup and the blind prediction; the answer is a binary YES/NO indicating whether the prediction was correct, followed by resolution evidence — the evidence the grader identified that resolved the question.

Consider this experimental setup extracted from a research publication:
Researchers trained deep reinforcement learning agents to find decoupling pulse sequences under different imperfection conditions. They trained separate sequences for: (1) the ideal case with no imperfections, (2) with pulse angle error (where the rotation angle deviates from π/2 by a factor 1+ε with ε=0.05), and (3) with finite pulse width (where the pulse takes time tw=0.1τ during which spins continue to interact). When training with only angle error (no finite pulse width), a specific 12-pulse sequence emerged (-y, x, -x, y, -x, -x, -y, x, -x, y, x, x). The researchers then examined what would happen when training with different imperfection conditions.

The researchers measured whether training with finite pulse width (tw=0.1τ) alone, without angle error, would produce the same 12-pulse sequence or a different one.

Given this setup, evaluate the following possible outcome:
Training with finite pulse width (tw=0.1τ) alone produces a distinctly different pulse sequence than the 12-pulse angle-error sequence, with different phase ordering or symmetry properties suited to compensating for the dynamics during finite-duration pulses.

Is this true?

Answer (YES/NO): NO